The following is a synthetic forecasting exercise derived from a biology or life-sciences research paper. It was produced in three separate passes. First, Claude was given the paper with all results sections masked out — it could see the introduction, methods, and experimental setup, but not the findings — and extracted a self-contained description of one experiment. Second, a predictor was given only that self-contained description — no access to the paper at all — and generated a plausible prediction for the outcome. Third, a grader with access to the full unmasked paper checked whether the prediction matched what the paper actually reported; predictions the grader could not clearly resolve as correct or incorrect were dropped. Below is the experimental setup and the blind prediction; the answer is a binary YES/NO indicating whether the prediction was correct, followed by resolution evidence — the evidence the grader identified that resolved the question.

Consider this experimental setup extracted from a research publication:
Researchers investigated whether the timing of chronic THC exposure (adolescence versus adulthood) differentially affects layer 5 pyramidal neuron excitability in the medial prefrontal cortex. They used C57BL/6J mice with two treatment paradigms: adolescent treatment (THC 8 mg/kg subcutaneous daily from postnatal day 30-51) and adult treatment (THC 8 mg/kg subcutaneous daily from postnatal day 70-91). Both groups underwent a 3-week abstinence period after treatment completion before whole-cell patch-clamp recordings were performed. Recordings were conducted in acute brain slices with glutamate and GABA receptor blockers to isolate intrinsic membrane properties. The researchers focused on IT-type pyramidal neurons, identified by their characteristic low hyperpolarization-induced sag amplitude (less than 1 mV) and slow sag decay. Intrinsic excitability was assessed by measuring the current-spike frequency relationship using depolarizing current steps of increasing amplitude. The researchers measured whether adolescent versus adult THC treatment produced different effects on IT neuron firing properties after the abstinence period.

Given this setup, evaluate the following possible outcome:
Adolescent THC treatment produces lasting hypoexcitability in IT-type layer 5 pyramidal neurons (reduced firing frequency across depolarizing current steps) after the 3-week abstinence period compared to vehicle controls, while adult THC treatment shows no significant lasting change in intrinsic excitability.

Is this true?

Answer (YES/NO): NO